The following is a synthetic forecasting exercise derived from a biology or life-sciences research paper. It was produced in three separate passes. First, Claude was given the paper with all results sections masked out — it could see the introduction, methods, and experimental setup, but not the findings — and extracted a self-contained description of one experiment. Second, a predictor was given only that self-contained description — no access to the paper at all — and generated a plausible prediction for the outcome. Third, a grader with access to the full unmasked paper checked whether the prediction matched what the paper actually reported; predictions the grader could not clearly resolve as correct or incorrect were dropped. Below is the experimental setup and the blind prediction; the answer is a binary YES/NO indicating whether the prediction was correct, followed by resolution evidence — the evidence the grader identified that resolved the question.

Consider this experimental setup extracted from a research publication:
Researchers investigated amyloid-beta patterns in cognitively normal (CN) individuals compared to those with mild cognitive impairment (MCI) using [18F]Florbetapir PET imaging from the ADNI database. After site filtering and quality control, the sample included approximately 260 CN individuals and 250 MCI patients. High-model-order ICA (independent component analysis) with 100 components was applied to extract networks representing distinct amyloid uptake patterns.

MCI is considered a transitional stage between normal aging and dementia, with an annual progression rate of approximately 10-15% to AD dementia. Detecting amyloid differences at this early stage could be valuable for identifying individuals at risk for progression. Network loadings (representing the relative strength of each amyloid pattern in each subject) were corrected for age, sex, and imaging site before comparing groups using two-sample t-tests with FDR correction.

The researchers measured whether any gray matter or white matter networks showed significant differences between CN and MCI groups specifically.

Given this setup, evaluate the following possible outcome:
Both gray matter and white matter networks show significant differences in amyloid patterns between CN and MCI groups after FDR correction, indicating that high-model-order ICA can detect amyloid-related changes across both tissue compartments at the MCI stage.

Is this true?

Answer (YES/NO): YES